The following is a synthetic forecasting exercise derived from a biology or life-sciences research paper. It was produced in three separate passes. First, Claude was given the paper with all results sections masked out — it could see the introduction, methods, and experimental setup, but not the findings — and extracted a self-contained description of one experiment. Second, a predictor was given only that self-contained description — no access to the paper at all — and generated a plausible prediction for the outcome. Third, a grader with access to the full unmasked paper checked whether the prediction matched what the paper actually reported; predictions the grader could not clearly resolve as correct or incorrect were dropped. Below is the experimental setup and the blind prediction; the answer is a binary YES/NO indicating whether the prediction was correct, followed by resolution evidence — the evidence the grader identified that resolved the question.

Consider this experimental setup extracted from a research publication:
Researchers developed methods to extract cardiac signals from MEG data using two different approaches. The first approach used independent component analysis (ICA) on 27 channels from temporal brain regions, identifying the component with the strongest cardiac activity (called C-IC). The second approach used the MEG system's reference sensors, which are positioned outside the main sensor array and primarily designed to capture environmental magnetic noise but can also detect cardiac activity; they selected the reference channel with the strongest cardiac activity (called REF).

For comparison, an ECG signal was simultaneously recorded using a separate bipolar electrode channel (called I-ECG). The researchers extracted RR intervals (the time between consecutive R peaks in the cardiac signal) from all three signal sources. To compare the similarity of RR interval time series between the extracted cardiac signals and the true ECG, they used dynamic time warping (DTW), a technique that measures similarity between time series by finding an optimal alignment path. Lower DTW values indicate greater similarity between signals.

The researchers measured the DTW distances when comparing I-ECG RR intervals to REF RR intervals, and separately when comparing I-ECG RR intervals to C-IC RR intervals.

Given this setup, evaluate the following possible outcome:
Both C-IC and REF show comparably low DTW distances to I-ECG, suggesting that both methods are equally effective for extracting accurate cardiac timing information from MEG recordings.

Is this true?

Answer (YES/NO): NO